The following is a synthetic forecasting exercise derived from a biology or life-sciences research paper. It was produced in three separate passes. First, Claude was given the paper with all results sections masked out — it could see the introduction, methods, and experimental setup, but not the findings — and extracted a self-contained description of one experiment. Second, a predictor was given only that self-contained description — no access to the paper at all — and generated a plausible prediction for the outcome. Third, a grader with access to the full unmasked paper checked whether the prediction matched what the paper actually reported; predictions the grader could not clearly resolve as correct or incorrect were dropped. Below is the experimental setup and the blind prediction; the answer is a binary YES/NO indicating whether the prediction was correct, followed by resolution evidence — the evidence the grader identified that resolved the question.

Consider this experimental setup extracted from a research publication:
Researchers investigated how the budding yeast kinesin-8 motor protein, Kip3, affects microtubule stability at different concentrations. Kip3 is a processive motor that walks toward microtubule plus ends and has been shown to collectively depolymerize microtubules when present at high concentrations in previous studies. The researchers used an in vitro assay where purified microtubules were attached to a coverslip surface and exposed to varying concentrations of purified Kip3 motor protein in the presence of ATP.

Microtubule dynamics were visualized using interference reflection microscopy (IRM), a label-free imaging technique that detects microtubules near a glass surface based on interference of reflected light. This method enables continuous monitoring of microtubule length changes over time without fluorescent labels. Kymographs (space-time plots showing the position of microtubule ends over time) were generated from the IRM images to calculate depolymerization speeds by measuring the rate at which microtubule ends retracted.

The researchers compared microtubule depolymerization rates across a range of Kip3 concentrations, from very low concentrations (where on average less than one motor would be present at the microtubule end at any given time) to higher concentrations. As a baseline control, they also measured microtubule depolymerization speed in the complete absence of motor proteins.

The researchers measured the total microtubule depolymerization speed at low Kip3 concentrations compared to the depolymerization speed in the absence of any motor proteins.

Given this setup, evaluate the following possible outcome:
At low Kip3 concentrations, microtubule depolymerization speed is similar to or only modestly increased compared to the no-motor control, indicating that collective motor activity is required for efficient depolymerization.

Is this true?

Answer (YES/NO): NO